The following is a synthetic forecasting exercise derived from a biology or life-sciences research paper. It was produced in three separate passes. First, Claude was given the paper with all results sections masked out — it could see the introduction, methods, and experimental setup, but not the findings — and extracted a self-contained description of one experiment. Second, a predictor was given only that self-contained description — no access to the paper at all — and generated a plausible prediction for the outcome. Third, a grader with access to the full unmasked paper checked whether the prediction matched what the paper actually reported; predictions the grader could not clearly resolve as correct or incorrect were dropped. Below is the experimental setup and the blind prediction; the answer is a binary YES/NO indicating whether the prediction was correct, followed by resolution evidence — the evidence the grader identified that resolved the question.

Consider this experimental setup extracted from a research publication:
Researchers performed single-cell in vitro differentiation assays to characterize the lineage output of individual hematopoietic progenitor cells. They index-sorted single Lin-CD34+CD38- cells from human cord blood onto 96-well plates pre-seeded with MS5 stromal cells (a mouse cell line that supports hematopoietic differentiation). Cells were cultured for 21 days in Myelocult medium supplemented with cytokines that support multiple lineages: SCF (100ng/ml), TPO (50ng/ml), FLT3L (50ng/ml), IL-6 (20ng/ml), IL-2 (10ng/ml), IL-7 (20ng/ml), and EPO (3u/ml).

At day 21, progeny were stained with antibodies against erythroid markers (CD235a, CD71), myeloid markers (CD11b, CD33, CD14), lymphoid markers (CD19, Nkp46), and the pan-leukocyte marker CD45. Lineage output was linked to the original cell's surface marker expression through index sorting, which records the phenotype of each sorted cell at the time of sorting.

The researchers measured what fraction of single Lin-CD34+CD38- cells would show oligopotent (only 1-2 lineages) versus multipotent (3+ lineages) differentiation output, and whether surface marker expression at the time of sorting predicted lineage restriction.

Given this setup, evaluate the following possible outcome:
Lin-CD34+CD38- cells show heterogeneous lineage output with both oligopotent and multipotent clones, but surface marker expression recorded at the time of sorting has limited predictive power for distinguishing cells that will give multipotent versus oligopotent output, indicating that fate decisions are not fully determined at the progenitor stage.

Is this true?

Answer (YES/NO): NO